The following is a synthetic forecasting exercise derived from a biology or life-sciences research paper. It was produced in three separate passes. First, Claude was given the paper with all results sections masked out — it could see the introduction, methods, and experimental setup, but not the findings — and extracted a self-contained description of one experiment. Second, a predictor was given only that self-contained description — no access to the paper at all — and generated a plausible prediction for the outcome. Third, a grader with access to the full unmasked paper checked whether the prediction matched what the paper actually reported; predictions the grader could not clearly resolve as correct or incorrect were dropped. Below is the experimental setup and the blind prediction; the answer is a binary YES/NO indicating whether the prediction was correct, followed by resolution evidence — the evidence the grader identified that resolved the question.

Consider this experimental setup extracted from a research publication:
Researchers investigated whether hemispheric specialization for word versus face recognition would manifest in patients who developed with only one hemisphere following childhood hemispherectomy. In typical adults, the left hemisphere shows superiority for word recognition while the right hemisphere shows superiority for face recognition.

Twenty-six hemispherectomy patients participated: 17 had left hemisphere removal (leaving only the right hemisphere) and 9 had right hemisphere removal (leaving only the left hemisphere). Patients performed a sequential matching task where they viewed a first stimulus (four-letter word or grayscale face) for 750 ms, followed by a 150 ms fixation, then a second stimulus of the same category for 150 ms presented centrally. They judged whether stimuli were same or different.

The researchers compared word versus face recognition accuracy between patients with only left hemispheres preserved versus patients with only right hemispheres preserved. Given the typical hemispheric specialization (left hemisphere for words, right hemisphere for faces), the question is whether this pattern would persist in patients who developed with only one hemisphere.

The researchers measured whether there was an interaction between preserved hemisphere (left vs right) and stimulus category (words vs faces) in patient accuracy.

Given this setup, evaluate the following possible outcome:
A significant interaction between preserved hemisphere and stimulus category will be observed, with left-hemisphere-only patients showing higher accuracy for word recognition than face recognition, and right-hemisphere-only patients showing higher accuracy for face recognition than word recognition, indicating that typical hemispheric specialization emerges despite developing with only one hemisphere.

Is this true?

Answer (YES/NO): YES